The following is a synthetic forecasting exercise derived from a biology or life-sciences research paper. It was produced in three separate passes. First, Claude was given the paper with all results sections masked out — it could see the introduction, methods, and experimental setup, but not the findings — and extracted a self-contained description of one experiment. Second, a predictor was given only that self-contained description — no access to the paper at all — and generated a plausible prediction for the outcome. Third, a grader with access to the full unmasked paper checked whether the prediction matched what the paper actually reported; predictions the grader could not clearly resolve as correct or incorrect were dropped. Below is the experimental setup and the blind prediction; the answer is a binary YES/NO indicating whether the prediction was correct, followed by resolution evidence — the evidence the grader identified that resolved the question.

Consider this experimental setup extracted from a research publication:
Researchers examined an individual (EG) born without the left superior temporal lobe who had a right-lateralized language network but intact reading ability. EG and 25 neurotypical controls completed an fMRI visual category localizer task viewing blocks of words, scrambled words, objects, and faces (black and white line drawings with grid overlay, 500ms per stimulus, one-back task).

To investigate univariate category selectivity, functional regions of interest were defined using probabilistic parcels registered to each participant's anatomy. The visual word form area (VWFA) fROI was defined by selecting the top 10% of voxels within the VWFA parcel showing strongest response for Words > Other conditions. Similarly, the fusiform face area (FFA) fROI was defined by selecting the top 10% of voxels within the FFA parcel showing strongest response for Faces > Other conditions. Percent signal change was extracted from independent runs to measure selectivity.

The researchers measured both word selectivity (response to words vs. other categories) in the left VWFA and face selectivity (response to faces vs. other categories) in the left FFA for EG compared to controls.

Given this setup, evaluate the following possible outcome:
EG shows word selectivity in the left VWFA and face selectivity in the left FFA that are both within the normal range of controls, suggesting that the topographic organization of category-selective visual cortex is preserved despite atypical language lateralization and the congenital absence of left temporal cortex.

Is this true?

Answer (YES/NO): NO